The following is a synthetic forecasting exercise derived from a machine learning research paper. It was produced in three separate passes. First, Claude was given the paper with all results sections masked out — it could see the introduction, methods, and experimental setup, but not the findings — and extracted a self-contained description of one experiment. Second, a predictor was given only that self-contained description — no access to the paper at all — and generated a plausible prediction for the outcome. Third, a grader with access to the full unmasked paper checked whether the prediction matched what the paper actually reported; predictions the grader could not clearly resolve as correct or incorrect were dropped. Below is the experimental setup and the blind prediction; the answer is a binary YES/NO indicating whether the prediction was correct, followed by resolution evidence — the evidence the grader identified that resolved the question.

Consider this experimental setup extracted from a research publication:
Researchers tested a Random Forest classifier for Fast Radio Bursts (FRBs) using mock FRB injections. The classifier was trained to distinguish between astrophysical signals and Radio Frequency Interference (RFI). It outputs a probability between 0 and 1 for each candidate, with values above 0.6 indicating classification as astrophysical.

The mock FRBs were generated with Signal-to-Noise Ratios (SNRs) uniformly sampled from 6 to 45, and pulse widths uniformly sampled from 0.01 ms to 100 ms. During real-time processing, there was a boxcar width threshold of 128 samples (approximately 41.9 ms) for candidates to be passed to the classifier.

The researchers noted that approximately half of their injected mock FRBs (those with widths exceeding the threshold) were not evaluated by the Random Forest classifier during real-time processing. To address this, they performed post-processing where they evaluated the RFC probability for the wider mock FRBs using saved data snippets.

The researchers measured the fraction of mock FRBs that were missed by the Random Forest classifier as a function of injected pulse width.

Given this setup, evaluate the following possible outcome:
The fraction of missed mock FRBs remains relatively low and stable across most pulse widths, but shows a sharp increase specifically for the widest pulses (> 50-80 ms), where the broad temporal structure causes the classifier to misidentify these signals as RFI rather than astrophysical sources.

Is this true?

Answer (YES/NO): NO